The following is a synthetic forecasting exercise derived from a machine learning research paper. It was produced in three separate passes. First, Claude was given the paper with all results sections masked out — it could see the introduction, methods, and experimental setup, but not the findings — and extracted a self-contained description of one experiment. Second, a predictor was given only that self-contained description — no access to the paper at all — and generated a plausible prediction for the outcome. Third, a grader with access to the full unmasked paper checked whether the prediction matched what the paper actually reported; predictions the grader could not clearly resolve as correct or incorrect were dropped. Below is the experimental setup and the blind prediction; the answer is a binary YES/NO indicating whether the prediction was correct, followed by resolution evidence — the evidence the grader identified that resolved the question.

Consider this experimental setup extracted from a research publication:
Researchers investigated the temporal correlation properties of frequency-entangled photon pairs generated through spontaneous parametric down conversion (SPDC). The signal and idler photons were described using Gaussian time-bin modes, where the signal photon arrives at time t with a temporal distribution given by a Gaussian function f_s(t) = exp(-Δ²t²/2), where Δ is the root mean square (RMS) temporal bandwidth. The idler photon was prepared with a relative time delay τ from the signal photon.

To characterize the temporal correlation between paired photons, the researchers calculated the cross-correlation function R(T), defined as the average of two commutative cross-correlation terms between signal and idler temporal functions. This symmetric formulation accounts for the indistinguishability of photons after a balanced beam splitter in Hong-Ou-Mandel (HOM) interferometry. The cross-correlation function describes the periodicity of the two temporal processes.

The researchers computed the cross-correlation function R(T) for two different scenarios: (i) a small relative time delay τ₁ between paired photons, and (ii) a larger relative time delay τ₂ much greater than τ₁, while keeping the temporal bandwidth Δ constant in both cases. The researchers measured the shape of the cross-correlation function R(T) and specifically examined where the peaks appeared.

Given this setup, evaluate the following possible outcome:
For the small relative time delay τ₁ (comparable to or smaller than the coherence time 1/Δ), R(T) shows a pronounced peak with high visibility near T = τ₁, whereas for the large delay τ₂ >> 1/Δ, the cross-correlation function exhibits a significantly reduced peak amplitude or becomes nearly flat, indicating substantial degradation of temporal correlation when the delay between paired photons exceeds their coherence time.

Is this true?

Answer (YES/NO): NO